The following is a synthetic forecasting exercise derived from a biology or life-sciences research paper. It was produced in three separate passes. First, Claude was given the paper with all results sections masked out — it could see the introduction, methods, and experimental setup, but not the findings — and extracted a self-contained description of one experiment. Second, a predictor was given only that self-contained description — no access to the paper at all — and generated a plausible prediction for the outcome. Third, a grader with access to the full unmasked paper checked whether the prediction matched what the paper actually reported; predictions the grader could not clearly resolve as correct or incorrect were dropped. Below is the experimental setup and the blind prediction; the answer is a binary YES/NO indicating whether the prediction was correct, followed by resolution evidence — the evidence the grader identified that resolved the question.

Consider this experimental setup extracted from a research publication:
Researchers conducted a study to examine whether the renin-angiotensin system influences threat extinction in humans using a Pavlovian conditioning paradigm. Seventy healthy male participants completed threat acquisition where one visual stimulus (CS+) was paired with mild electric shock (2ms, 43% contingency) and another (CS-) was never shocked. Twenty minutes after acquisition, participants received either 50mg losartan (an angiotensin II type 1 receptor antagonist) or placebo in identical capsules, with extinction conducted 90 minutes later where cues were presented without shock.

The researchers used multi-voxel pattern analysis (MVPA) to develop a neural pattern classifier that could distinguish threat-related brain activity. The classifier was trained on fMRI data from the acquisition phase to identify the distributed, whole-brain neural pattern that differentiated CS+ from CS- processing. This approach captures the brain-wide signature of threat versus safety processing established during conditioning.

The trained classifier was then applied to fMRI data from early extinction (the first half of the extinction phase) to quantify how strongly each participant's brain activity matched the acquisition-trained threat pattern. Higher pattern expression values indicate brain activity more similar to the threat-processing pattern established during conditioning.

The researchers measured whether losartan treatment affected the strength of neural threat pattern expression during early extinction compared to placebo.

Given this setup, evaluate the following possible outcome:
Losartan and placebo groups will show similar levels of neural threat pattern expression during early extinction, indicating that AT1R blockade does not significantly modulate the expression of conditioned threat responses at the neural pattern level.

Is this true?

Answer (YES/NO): NO